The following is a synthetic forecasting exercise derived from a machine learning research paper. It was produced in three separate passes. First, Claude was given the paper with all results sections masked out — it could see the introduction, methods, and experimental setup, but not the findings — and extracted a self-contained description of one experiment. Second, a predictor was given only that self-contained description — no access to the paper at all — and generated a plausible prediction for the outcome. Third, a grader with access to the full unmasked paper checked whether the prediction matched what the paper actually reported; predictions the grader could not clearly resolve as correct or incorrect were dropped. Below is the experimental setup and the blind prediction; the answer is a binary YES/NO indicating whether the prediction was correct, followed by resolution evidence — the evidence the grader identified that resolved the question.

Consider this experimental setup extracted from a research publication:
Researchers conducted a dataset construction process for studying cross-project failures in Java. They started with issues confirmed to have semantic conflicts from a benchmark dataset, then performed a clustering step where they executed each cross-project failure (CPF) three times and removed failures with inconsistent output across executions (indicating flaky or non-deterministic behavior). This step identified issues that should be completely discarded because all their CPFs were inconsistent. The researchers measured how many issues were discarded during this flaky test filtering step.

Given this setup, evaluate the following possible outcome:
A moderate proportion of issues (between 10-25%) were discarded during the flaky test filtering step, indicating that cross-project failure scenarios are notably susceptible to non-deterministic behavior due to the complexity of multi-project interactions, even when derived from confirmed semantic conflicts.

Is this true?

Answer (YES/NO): NO